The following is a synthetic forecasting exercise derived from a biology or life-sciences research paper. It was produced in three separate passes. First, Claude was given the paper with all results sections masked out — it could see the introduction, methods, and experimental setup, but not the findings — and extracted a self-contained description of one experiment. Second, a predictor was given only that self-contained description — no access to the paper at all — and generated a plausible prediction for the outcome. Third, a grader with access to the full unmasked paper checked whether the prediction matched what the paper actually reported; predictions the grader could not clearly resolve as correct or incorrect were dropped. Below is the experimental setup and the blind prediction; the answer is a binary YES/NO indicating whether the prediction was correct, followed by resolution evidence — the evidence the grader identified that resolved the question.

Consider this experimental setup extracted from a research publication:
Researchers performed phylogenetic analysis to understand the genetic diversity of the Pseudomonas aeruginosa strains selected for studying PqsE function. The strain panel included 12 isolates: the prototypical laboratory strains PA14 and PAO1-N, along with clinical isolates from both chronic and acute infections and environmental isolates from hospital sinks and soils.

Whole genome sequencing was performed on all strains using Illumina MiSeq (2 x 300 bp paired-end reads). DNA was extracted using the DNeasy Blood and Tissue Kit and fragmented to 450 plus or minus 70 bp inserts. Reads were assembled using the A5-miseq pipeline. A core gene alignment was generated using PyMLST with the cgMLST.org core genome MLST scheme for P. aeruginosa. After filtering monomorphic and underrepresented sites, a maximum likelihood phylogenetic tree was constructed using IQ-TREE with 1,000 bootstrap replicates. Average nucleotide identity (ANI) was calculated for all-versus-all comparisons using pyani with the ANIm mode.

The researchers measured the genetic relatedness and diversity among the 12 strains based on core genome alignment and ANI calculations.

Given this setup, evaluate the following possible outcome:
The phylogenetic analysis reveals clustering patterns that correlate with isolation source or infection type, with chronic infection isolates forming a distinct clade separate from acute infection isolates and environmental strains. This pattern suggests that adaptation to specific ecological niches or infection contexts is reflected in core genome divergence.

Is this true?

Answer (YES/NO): NO